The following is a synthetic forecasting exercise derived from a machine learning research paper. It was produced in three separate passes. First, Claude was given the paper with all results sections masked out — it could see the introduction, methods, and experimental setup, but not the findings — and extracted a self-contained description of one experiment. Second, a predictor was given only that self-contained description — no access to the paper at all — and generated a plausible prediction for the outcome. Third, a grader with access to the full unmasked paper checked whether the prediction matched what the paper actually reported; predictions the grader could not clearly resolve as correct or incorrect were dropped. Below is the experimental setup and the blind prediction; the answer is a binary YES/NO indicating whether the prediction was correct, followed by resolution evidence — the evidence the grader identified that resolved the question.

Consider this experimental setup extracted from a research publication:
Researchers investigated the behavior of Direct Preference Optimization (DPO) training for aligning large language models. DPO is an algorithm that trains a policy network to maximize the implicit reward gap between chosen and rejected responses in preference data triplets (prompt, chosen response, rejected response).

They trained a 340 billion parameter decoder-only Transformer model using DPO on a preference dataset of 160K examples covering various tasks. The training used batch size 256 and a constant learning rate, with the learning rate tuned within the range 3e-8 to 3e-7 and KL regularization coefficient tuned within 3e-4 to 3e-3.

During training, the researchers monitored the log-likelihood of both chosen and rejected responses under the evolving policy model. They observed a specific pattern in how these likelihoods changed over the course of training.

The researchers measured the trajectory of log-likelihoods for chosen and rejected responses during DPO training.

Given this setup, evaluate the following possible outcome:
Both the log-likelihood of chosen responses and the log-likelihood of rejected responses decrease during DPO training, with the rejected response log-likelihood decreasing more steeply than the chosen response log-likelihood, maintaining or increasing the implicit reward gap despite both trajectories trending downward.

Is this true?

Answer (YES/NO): YES